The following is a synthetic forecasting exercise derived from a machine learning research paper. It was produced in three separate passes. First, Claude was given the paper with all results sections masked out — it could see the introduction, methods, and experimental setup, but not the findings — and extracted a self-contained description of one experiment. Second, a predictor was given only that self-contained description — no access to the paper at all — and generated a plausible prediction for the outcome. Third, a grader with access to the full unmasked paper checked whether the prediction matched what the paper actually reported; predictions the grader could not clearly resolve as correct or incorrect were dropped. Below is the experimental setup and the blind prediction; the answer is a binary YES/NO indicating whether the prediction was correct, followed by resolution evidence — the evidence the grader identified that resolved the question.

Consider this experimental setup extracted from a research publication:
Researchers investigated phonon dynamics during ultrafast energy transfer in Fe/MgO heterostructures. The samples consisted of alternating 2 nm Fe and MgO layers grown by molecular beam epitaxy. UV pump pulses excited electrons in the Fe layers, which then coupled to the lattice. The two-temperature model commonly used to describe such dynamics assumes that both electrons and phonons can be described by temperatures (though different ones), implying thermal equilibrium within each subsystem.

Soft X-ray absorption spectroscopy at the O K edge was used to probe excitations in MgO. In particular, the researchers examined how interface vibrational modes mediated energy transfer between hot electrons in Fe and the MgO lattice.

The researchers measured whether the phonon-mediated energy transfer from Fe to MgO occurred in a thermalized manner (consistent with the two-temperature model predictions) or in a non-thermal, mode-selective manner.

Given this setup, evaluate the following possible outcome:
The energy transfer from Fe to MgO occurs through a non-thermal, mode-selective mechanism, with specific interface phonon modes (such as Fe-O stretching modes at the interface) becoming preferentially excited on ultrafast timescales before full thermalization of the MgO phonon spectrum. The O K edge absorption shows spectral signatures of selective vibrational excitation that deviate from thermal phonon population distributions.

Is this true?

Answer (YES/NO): YES